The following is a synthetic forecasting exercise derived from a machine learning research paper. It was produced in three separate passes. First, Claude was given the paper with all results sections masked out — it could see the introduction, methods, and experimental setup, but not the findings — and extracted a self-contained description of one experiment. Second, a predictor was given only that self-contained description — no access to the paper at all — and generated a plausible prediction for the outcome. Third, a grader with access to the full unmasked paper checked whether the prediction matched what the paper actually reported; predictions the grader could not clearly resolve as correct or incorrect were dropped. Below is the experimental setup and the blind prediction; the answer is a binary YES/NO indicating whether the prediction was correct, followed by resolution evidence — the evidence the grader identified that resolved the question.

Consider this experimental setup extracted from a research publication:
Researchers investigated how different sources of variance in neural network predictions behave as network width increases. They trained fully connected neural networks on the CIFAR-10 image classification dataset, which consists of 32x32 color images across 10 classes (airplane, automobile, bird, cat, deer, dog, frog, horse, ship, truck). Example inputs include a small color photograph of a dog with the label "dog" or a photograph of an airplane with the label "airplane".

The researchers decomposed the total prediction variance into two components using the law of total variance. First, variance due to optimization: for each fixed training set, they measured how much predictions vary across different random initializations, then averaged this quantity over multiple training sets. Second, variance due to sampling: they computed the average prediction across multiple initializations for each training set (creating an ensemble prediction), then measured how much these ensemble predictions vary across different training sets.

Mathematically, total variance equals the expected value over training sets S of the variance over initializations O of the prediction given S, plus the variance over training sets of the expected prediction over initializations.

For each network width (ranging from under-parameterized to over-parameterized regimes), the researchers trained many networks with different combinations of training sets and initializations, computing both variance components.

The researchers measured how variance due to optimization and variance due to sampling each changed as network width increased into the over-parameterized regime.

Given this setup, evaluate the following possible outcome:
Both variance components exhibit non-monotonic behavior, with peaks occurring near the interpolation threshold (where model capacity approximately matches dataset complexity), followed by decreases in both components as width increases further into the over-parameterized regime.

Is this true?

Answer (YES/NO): NO